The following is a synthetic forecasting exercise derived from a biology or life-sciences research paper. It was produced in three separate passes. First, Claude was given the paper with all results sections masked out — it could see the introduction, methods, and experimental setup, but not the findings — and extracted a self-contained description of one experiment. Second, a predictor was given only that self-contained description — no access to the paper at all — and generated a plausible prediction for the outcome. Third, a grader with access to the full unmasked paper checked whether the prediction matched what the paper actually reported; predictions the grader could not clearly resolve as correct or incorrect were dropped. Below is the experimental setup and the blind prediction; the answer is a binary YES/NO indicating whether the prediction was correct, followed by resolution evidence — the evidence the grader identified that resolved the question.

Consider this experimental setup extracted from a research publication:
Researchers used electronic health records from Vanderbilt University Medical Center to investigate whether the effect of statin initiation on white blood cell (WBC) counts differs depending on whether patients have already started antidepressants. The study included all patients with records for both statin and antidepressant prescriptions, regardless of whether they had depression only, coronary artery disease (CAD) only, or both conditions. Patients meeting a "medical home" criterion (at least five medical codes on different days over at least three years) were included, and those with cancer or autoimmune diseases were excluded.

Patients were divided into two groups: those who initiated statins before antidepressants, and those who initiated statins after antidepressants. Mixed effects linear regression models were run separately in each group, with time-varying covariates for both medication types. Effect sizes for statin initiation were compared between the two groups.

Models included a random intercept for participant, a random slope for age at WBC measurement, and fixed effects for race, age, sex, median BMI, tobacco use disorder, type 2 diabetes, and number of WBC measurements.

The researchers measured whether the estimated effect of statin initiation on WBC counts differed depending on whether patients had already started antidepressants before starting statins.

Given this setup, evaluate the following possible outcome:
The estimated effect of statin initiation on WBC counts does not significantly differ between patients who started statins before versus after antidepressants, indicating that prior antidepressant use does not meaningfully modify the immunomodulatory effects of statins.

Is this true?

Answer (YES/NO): NO